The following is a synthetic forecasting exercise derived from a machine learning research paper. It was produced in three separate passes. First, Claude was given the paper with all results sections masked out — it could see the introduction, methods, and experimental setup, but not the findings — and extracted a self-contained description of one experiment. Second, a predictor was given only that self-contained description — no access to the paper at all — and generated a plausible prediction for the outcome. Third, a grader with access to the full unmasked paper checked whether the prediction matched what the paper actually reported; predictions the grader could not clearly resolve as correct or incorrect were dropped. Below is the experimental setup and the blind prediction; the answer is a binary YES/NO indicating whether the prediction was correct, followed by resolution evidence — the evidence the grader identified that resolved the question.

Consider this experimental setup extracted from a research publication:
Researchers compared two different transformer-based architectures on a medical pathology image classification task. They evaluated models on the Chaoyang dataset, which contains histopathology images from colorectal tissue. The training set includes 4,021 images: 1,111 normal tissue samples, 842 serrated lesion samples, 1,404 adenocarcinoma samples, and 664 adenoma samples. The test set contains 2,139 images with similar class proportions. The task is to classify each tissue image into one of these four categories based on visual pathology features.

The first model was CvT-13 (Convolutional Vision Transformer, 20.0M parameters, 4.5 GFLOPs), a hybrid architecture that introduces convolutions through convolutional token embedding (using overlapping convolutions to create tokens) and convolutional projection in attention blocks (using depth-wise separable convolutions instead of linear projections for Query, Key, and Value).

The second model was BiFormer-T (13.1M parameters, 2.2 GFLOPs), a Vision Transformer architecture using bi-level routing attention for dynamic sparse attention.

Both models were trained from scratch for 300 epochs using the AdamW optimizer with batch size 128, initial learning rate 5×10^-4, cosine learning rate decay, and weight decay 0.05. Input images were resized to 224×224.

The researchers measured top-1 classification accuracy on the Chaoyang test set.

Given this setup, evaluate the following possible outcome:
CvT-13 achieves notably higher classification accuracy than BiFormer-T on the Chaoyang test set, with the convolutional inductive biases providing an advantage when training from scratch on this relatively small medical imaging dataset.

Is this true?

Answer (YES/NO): NO